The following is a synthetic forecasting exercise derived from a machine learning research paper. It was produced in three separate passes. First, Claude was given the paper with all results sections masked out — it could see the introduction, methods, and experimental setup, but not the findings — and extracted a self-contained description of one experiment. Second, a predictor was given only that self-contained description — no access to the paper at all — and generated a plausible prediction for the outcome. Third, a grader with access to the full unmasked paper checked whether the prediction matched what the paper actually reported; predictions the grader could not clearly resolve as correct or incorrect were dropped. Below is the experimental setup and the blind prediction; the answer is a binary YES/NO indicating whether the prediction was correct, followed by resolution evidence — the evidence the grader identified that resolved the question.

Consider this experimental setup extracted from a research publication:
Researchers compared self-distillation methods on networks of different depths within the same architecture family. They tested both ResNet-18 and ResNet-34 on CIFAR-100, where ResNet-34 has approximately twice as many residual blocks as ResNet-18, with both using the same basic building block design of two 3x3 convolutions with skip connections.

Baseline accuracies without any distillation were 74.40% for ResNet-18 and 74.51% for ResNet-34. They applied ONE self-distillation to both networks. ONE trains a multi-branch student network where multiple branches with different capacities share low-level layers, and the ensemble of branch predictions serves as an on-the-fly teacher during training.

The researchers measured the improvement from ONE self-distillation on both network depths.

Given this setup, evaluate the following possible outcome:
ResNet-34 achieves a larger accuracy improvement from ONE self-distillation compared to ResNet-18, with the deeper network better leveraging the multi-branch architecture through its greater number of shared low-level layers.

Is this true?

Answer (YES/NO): YES